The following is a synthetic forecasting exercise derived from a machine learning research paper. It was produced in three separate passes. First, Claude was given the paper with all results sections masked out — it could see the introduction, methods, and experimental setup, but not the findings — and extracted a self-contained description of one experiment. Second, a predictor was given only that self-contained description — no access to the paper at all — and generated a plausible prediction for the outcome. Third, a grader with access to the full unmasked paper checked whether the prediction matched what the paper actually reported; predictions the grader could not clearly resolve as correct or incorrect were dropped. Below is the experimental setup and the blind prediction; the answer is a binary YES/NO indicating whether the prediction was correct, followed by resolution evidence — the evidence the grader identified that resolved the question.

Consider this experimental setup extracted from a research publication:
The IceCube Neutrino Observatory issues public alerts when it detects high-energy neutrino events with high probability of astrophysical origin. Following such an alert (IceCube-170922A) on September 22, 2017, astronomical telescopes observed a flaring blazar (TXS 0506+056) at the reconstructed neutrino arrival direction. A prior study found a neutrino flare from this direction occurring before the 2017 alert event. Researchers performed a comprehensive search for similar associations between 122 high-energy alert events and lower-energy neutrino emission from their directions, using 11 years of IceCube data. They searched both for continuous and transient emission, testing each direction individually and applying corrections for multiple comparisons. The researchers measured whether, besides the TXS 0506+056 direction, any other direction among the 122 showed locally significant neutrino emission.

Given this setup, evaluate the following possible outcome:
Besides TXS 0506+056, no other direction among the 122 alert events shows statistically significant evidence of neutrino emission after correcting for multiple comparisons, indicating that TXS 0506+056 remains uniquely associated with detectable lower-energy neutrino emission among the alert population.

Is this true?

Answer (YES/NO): YES